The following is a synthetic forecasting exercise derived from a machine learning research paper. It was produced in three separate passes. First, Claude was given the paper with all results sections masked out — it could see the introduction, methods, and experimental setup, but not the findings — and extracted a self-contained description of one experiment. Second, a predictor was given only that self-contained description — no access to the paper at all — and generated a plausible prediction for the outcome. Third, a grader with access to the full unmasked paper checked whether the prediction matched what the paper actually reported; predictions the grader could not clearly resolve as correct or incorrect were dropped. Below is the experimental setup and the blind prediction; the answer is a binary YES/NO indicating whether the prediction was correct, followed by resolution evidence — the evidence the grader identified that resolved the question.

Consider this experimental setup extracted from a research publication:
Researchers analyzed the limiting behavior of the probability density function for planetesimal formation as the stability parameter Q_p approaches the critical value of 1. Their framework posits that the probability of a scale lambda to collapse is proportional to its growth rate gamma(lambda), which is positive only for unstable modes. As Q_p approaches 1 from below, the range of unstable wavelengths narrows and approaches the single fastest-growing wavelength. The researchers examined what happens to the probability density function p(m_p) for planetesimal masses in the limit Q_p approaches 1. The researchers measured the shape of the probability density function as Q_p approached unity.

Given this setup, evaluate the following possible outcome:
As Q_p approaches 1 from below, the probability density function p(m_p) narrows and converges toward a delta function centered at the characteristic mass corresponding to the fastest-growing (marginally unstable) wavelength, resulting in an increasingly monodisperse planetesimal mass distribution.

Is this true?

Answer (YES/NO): YES